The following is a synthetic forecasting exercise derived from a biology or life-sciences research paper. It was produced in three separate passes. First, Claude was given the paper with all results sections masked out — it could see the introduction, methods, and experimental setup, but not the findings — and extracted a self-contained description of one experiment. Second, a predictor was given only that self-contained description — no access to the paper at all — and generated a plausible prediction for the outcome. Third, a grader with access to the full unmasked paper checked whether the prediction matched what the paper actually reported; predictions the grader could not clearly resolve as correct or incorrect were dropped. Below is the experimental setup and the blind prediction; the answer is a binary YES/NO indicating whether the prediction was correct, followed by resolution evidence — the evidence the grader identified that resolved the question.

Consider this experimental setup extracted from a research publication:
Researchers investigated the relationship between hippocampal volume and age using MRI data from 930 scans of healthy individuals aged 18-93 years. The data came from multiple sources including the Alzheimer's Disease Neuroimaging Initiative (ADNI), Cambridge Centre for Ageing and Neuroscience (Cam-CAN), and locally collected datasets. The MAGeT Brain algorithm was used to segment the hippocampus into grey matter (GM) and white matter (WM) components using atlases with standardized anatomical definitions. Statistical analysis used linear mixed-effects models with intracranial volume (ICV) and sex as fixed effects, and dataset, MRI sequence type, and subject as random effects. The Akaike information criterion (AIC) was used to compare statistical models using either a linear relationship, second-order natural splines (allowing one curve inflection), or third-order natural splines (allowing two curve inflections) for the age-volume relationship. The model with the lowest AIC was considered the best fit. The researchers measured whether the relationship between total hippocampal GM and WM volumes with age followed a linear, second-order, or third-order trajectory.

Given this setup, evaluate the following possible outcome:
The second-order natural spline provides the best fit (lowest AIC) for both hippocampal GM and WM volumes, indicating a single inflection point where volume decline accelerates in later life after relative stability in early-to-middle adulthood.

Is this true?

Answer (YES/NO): YES